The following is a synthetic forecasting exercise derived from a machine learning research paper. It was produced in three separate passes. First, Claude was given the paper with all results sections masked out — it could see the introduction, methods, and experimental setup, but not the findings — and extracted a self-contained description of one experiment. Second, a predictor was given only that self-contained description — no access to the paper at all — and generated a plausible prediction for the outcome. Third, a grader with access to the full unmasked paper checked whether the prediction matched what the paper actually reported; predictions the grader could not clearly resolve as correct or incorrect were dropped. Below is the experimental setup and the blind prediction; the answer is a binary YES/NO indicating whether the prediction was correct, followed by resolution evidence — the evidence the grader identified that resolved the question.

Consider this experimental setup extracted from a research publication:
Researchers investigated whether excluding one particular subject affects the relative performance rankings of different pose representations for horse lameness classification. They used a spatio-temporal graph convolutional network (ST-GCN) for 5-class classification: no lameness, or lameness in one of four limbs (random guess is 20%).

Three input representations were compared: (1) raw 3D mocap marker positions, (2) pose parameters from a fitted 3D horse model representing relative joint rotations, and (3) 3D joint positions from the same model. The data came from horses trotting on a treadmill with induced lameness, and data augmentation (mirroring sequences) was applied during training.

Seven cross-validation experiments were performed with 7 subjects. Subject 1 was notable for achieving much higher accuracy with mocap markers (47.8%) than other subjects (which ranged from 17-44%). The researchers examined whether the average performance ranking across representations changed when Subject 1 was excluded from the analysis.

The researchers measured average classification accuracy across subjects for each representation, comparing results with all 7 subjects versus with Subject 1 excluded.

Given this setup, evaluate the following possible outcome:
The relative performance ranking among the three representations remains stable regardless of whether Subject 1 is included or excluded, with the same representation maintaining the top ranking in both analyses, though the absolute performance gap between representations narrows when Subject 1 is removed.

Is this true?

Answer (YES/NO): NO